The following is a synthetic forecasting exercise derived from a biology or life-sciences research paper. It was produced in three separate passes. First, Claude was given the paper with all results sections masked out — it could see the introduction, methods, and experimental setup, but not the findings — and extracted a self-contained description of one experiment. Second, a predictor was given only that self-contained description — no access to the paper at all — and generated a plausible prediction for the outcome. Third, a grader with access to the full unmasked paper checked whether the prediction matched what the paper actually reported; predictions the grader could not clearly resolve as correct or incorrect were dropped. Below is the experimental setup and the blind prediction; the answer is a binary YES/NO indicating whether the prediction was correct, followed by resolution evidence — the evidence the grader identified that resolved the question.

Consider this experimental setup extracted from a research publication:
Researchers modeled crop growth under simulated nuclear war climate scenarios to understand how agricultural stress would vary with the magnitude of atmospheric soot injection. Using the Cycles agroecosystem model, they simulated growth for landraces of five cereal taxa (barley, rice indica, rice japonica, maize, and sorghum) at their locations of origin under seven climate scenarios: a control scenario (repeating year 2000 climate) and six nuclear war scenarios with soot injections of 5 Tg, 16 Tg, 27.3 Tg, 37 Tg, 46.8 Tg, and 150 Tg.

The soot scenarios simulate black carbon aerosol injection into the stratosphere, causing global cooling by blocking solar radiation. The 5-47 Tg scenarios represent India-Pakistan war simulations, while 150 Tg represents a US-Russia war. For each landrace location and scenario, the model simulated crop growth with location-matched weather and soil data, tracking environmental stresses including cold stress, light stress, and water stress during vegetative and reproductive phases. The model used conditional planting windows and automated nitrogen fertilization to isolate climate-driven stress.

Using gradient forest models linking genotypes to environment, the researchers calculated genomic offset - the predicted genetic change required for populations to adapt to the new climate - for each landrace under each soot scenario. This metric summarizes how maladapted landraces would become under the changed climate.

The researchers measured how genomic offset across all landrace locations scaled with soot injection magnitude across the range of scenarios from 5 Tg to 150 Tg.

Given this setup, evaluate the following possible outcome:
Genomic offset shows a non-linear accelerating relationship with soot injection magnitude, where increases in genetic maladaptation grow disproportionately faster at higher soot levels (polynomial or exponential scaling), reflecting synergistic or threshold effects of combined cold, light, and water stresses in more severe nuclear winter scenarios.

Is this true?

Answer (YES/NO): NO